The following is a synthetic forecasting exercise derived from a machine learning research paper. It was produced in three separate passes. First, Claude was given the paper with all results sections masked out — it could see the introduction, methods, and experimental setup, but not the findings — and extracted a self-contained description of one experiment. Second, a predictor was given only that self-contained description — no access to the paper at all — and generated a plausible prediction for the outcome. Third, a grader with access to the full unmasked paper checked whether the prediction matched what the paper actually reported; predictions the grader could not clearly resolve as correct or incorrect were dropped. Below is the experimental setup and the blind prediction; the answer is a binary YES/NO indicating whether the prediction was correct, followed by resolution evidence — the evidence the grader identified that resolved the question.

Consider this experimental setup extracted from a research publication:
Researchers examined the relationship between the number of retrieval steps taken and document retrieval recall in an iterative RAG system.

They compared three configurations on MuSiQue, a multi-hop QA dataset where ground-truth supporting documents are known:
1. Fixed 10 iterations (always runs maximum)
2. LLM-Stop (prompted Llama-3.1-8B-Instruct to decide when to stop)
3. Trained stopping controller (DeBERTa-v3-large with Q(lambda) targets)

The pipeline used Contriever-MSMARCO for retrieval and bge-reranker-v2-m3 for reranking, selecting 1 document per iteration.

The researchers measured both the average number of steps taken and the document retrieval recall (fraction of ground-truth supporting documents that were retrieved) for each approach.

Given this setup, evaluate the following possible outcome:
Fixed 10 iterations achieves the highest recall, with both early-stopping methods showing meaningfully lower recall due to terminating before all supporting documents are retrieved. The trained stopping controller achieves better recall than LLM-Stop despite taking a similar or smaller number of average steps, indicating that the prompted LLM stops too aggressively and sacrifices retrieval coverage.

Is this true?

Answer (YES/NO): NO